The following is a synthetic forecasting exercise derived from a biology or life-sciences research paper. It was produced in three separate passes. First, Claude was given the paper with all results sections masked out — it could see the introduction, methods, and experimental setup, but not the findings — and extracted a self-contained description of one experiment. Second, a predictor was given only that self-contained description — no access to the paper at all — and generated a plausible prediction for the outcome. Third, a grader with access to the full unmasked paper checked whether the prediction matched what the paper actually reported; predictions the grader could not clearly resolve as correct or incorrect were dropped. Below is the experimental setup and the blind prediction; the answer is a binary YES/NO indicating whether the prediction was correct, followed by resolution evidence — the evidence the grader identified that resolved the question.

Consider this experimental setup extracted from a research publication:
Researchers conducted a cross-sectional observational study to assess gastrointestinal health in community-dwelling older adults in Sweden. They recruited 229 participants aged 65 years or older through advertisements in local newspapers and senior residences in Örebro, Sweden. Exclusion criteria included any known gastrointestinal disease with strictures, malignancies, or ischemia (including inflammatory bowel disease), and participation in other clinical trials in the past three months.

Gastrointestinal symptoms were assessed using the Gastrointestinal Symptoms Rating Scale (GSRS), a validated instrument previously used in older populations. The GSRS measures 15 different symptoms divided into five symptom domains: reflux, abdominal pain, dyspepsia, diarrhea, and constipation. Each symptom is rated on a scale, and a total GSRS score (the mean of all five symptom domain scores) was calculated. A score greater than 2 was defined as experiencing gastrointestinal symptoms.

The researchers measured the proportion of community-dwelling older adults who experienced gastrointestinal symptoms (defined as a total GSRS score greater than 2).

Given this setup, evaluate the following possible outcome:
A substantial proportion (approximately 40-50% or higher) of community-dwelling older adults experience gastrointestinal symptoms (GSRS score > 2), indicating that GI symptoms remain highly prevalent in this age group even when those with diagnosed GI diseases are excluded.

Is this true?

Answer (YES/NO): YES